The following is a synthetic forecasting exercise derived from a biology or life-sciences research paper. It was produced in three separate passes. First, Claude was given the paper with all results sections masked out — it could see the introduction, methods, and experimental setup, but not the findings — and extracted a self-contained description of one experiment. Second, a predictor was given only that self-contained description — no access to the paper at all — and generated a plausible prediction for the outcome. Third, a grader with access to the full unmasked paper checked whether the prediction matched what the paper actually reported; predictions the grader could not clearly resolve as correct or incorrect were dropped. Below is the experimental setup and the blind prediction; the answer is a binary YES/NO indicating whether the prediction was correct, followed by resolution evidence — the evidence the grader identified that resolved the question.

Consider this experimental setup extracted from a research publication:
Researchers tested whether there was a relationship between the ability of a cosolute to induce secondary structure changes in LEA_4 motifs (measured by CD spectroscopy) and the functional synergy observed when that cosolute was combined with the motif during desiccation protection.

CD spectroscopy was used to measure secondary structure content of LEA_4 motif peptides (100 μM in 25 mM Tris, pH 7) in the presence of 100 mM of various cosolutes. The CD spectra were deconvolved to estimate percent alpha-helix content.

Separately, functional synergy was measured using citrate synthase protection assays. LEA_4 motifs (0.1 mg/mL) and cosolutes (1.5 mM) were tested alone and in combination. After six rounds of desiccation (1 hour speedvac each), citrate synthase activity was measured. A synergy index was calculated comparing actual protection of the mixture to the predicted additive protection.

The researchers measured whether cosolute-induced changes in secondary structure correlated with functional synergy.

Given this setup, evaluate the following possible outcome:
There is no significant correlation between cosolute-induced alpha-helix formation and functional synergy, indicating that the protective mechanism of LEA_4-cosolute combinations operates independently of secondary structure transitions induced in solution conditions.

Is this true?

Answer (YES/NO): YES